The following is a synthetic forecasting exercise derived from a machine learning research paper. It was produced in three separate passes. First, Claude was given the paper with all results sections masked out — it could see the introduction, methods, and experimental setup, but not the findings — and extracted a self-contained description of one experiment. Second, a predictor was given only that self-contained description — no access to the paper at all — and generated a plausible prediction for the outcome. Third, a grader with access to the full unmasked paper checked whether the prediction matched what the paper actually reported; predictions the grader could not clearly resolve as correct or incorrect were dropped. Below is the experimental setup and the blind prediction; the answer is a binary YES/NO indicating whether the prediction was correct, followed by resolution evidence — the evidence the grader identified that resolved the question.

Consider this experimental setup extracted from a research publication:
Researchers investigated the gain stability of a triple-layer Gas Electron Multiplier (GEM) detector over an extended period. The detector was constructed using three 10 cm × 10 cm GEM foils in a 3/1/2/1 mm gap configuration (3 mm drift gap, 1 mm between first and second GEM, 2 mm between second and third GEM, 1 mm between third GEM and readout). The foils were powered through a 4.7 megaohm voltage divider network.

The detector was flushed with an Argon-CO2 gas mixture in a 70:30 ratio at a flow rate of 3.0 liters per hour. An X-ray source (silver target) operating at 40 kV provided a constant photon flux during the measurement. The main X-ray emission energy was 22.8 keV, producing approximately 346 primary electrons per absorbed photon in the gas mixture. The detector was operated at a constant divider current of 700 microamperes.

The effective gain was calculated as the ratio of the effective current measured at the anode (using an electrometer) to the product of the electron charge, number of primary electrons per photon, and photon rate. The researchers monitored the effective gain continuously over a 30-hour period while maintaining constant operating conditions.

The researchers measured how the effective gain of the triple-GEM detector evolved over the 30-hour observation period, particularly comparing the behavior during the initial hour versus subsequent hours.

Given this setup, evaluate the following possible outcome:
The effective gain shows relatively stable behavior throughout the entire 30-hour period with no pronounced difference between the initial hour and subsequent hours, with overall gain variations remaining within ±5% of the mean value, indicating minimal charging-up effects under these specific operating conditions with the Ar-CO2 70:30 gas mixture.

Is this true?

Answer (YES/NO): NO